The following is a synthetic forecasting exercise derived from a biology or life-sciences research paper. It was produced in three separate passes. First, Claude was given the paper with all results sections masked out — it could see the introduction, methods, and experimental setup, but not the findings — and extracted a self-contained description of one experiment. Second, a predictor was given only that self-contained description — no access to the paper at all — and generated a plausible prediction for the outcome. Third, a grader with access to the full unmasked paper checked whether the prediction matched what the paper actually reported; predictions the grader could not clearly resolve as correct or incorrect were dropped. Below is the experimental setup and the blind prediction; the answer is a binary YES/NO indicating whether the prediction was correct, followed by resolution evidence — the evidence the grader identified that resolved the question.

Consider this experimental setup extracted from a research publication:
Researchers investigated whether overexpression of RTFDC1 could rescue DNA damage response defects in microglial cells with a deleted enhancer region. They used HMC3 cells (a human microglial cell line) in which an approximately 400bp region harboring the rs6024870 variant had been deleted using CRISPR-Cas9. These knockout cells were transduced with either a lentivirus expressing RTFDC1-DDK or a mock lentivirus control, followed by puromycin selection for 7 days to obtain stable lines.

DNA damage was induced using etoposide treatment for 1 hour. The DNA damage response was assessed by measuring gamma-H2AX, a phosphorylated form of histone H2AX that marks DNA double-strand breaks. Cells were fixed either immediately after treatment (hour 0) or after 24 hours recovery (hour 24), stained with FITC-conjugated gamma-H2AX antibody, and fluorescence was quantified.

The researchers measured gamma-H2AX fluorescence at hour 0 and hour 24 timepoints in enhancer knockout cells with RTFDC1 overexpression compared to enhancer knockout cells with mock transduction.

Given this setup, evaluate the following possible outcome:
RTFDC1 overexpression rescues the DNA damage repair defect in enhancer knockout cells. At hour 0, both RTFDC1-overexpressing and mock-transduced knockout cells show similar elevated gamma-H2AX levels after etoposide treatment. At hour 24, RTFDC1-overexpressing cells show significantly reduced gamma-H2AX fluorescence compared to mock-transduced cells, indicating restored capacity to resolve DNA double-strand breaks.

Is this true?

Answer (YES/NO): YES